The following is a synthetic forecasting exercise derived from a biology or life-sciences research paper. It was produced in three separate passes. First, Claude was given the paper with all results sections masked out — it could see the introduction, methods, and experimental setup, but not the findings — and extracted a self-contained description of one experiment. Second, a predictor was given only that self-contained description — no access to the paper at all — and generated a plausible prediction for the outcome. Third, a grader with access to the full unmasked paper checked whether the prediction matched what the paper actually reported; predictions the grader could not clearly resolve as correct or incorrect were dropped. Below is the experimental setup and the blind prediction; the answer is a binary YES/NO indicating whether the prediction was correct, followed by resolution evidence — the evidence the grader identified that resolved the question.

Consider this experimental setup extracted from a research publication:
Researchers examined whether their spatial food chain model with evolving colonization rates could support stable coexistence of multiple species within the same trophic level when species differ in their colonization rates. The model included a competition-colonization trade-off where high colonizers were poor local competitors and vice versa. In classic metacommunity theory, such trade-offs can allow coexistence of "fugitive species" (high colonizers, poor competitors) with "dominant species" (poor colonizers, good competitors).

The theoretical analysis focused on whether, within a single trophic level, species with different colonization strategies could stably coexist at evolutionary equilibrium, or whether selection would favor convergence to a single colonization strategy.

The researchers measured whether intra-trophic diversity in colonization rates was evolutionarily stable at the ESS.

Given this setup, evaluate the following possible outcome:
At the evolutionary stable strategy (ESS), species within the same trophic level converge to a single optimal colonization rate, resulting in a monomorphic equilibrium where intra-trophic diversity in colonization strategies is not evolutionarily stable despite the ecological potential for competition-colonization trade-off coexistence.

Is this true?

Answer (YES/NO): YES